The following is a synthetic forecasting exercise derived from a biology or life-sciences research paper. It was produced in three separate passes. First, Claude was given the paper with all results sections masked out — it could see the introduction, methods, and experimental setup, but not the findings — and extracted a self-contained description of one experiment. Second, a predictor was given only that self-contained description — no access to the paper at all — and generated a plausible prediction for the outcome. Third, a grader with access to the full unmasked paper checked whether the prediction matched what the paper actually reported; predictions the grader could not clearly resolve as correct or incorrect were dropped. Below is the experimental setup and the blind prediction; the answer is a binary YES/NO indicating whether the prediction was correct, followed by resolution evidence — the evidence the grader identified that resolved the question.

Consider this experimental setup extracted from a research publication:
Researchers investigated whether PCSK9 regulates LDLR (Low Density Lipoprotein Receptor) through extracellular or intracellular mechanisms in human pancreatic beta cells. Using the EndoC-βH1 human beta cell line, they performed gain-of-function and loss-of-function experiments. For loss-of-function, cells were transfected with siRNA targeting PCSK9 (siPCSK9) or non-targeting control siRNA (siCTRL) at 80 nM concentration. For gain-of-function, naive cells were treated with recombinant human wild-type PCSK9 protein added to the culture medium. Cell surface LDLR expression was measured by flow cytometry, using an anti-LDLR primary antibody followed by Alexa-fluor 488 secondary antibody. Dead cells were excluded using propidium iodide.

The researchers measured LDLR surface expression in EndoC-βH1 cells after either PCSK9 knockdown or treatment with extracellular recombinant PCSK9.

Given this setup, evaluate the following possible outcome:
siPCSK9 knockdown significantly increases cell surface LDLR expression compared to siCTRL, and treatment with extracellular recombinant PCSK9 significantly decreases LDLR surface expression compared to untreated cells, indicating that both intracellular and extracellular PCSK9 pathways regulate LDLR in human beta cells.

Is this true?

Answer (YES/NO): NO